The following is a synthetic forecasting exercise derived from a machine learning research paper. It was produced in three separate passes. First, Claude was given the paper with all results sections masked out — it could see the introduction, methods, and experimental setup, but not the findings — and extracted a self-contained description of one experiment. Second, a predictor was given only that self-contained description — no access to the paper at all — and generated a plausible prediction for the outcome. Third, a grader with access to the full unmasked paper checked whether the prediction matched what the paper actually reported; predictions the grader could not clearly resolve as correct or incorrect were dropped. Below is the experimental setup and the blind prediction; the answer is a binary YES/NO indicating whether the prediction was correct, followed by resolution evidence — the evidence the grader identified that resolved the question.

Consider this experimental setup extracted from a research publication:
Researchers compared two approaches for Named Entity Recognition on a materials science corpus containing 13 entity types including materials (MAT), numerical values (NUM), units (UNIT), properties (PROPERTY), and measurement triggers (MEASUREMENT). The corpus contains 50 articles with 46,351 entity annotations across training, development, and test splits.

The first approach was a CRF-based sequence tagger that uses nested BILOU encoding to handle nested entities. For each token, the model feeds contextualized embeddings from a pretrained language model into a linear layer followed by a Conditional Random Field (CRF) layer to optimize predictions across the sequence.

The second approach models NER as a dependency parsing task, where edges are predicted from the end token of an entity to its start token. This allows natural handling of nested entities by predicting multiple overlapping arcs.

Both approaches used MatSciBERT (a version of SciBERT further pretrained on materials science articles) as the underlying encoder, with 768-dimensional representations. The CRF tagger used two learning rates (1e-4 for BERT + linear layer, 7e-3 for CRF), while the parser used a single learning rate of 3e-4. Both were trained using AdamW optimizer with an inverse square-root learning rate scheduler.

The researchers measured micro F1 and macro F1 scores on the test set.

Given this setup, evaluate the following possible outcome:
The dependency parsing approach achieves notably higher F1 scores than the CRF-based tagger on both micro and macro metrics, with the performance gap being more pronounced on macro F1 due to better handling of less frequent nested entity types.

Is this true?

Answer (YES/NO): NO